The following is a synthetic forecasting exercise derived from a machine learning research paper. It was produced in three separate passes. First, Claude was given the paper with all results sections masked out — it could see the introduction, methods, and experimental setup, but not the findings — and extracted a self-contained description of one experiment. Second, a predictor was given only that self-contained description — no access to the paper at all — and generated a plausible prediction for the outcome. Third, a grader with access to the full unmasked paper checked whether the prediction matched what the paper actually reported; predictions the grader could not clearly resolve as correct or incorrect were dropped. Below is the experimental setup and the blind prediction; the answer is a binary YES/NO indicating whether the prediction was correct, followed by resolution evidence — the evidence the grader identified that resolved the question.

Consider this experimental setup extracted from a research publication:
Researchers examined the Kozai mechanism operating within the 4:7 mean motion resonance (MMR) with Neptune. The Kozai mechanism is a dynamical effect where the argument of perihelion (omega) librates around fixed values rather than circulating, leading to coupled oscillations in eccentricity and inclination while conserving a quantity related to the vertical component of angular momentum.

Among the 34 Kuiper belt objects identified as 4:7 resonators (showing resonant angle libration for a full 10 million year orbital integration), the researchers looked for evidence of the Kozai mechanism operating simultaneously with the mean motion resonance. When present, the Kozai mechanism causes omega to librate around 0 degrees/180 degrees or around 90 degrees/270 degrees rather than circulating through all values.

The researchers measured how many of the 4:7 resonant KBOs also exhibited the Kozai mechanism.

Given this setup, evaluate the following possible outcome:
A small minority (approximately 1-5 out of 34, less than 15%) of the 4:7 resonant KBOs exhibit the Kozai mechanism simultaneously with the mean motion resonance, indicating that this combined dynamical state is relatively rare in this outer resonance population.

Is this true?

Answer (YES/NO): NO